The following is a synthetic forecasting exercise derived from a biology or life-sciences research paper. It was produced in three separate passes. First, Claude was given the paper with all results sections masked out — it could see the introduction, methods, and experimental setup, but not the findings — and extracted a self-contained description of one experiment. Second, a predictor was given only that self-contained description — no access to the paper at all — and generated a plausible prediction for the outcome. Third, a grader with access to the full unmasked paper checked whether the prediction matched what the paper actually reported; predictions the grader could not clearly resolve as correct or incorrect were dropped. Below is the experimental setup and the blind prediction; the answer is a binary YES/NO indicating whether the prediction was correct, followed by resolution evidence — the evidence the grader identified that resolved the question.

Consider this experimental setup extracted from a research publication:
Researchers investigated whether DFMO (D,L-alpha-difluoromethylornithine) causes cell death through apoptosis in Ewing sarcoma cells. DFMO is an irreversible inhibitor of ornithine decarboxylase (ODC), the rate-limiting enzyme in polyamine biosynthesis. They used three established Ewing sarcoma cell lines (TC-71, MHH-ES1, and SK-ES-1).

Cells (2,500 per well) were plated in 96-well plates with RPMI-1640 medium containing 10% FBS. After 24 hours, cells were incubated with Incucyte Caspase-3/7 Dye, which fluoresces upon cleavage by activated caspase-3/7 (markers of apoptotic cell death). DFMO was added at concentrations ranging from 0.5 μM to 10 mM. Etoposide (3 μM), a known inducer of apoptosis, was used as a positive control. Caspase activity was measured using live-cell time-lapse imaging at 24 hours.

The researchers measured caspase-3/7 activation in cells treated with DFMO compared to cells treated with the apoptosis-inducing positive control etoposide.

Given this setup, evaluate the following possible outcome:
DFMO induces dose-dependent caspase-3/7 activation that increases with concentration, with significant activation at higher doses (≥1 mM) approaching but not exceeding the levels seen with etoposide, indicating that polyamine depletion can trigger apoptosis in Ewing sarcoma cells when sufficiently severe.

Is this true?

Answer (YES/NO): NO